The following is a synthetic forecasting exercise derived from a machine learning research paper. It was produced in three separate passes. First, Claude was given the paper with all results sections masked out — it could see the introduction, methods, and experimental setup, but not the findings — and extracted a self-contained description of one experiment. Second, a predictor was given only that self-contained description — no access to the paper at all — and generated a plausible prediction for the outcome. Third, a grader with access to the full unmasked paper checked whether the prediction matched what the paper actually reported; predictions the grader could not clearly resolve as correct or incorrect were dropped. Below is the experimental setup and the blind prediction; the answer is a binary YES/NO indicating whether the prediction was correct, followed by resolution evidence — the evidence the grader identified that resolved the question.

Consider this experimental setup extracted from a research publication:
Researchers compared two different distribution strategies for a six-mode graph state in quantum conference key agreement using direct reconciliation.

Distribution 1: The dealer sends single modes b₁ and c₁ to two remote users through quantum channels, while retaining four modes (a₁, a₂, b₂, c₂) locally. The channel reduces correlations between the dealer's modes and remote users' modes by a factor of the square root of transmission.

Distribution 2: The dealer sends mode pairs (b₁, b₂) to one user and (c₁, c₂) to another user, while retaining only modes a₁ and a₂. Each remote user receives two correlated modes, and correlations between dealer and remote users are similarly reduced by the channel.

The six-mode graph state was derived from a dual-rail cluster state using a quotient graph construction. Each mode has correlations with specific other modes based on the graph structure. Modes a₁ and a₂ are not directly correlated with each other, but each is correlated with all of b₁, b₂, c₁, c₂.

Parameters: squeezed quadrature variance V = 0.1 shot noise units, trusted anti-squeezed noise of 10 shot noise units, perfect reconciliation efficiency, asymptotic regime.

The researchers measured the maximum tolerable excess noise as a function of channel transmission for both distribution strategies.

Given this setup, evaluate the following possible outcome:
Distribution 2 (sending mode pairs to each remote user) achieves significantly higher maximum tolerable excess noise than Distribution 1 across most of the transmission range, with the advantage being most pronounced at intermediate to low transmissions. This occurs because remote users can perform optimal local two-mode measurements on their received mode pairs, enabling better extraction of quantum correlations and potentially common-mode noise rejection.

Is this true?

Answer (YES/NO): NO